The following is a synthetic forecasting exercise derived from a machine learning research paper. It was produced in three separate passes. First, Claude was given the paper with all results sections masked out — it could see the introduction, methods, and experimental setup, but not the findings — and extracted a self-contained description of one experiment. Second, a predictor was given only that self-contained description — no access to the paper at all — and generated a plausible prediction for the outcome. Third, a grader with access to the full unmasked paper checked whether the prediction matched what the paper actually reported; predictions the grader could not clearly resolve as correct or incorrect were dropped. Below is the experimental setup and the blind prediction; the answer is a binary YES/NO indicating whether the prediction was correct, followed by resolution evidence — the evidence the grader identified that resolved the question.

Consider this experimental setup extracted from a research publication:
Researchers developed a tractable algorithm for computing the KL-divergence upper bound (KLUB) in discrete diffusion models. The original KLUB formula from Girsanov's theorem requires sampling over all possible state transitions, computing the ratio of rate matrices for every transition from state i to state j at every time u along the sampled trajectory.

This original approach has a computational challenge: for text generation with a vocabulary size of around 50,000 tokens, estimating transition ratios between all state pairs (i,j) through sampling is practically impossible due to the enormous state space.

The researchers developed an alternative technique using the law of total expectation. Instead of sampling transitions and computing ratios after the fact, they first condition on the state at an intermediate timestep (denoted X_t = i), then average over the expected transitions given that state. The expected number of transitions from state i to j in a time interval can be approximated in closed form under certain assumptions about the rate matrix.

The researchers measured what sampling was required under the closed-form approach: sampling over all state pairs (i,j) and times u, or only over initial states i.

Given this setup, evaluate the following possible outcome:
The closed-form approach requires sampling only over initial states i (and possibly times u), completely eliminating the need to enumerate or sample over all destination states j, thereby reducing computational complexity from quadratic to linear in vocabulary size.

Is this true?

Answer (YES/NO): NO